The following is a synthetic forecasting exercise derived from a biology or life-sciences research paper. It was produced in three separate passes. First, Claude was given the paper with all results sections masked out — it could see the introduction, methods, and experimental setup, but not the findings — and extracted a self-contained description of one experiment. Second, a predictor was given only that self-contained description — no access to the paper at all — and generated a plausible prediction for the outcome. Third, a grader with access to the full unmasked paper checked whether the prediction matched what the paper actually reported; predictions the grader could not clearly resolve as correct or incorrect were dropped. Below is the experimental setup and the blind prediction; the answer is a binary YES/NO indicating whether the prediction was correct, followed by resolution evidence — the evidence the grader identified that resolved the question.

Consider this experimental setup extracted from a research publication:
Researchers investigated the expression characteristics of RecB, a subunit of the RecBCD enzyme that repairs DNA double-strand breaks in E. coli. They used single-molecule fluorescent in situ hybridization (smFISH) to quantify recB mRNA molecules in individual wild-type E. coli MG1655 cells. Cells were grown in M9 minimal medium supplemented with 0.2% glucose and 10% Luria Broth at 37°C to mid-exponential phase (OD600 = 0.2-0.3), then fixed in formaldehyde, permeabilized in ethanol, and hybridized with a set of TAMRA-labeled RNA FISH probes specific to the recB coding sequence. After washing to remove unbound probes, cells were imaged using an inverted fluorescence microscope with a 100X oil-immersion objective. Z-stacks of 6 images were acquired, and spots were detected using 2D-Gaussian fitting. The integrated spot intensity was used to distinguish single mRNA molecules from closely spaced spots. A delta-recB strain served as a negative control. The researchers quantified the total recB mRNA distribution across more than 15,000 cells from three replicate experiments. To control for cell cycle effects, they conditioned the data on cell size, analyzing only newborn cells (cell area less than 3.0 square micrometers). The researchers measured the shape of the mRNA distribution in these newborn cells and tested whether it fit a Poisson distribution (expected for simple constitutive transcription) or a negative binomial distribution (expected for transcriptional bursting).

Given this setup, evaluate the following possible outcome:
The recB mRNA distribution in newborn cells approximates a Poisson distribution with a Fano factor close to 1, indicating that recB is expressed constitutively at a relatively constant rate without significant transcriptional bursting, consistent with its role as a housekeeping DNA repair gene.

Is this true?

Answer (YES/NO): NO